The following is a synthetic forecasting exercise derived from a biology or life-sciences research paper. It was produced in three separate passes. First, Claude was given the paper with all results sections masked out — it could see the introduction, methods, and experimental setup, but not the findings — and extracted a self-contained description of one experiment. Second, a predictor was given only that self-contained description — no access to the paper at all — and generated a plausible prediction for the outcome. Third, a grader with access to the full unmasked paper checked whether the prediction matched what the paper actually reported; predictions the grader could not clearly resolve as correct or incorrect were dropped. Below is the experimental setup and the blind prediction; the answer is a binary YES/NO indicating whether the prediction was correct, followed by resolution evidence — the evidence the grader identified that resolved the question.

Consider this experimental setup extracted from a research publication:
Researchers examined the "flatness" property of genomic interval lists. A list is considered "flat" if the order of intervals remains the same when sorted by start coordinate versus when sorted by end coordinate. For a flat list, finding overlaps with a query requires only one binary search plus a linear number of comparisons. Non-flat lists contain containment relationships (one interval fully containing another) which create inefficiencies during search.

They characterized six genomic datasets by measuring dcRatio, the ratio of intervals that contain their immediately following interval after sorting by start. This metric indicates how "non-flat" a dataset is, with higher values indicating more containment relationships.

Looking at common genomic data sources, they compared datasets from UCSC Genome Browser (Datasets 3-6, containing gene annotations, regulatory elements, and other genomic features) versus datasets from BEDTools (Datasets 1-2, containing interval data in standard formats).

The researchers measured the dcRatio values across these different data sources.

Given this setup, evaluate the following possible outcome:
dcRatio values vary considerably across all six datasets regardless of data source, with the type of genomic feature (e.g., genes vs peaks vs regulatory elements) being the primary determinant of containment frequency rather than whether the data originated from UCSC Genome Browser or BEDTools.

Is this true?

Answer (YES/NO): NO